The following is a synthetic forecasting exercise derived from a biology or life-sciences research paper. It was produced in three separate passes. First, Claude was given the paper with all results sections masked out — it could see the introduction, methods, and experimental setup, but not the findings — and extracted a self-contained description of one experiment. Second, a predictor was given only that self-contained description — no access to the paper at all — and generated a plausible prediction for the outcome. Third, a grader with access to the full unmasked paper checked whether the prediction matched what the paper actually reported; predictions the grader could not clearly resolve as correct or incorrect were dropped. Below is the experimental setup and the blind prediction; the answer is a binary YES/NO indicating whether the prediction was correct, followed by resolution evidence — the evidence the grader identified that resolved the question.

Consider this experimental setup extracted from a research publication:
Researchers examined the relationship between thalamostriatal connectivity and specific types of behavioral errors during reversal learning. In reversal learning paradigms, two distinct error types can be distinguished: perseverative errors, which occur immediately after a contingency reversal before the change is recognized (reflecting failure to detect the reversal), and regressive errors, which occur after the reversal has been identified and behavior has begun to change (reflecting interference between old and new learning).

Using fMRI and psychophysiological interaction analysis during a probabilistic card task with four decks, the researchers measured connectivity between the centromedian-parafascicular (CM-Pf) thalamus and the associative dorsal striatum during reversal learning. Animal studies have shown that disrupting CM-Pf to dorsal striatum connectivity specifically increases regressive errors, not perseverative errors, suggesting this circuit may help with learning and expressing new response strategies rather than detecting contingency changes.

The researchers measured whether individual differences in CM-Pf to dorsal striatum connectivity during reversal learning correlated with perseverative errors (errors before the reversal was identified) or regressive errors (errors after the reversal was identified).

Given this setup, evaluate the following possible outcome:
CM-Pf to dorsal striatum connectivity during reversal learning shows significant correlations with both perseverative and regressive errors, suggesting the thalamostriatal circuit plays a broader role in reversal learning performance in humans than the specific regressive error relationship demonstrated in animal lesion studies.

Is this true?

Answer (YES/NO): NO